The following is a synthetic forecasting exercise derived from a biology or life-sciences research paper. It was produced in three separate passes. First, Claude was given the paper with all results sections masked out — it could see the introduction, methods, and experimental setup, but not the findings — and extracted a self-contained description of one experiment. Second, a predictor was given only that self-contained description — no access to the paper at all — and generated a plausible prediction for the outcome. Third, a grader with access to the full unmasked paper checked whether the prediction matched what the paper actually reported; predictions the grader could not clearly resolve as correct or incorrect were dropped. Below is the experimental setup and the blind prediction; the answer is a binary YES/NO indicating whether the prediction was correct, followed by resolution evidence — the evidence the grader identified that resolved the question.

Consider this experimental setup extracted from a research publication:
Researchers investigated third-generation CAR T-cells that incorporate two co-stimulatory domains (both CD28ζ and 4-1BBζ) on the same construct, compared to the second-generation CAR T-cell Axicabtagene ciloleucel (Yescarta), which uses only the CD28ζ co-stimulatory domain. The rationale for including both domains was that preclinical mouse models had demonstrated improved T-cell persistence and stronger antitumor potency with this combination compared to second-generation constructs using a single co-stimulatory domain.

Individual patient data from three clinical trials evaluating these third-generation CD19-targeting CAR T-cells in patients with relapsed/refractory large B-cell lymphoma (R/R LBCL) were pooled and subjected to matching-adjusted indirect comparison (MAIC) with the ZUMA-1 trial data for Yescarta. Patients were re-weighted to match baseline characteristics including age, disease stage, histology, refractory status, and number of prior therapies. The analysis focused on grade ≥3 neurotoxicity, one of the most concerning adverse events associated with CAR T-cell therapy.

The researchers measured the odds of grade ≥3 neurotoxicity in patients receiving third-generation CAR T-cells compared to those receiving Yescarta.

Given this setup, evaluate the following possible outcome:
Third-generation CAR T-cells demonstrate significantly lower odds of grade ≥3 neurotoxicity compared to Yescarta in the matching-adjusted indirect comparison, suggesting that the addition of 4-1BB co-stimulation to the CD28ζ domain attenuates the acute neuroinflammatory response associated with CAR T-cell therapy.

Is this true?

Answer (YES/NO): YES